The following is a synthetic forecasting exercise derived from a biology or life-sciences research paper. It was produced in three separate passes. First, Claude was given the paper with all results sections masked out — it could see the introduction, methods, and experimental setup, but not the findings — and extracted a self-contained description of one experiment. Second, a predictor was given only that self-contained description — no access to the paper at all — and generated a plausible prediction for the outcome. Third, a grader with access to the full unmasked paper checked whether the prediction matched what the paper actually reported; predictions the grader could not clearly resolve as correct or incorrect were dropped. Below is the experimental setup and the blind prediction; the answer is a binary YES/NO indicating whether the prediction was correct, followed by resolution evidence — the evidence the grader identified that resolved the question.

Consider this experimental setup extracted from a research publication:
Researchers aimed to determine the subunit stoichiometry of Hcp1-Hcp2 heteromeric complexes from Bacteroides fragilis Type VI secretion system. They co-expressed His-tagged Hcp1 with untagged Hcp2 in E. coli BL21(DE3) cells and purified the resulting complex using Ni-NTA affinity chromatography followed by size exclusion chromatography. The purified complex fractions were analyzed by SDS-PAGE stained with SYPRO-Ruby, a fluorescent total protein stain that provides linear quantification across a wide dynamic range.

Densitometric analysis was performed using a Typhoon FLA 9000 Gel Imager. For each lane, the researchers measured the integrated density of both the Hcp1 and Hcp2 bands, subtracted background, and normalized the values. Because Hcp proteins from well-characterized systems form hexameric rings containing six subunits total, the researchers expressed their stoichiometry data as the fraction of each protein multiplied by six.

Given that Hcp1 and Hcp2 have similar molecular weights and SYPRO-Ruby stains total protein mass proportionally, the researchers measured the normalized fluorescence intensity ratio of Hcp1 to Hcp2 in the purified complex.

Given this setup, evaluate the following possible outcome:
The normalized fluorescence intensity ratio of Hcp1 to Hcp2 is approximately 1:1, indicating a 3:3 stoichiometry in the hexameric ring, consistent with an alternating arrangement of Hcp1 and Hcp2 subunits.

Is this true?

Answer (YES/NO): NO